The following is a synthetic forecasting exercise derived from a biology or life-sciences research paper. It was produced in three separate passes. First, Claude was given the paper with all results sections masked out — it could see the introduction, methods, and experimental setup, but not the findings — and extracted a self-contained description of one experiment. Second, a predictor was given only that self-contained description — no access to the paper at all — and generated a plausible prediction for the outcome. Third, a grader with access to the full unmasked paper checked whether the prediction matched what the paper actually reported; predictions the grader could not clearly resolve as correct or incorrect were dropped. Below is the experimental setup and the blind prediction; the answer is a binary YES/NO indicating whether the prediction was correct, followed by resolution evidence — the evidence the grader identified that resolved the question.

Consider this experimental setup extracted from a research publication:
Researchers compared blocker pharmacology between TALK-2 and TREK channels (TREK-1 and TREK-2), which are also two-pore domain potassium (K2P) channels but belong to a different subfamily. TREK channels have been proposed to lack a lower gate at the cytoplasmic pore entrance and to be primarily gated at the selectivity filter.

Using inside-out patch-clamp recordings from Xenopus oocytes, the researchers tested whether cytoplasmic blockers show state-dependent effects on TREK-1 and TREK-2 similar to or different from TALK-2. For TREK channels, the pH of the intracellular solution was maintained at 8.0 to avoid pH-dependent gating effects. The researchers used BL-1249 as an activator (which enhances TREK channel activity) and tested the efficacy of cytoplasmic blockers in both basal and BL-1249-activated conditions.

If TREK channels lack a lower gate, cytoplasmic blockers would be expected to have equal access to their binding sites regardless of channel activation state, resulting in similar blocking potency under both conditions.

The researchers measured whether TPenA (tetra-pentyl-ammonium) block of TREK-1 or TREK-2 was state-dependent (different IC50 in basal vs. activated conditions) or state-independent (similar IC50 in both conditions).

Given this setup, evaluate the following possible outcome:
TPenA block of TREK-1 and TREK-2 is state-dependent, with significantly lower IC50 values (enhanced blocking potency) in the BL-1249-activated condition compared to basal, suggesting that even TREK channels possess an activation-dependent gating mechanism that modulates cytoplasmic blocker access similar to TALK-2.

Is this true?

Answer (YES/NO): NO